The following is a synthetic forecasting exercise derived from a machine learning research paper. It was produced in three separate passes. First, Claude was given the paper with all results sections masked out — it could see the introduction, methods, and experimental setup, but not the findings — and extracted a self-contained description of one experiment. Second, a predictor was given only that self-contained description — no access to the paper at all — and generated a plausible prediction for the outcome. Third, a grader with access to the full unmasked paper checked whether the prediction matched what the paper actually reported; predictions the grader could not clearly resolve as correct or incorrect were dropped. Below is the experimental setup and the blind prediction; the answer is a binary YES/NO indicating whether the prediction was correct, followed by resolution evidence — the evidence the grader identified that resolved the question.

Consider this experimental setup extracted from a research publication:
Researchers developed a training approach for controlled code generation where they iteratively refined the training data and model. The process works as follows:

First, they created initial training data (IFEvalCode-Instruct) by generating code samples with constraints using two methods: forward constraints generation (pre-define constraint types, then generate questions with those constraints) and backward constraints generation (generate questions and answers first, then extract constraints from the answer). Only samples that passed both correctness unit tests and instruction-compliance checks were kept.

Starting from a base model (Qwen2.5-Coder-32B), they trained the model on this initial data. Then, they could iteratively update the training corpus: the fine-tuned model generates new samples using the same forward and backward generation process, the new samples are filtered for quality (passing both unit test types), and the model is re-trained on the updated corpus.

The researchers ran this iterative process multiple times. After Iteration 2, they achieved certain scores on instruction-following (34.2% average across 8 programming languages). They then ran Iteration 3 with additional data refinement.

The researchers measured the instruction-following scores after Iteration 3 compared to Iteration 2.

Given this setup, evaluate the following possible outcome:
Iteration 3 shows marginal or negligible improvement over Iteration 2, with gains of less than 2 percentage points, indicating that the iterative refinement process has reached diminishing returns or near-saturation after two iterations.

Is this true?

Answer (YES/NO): NO